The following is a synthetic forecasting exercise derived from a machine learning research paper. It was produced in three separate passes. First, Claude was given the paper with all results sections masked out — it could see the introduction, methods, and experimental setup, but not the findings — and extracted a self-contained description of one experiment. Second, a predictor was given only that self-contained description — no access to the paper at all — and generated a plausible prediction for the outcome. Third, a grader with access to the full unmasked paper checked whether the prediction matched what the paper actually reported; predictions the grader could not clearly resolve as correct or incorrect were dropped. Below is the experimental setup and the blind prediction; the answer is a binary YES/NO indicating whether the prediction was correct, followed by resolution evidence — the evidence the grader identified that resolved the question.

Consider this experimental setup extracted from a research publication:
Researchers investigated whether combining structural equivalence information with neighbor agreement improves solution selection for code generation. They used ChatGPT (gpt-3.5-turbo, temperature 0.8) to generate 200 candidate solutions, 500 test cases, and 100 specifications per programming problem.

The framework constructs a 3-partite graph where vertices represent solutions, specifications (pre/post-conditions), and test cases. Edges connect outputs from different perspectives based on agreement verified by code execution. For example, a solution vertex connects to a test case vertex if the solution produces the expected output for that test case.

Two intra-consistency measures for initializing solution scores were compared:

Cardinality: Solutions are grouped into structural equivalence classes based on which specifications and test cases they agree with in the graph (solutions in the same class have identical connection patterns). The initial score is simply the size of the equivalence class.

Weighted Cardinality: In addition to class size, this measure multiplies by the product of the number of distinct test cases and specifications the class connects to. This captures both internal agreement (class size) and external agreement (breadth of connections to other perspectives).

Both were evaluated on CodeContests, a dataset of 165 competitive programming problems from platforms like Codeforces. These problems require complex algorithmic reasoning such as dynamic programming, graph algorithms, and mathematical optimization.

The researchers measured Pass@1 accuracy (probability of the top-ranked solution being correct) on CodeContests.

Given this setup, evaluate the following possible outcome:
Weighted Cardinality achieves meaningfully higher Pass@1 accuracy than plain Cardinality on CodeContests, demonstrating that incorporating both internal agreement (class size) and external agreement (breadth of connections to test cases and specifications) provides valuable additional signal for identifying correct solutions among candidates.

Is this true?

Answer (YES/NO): YES